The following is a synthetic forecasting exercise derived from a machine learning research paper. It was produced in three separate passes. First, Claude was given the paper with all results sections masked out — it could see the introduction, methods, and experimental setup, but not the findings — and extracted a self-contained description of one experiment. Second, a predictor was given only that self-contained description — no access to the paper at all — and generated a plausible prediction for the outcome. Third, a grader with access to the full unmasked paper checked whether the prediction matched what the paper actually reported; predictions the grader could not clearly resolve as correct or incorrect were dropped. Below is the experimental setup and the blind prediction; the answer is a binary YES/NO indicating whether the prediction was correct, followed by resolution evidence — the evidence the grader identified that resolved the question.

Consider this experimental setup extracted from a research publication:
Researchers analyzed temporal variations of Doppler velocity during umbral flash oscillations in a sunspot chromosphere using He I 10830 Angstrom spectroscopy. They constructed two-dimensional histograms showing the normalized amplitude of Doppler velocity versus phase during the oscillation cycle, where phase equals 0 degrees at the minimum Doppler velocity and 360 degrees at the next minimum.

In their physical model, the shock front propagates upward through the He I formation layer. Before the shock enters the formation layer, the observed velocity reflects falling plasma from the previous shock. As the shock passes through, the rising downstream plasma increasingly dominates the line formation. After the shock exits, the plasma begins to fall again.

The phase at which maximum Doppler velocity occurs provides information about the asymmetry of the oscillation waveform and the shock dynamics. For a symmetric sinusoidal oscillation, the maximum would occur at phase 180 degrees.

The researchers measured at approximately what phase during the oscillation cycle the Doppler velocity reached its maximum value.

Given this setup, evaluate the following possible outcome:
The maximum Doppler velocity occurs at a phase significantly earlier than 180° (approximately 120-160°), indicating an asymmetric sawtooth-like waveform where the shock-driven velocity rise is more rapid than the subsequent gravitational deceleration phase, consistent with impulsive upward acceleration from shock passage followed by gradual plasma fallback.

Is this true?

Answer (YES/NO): YES